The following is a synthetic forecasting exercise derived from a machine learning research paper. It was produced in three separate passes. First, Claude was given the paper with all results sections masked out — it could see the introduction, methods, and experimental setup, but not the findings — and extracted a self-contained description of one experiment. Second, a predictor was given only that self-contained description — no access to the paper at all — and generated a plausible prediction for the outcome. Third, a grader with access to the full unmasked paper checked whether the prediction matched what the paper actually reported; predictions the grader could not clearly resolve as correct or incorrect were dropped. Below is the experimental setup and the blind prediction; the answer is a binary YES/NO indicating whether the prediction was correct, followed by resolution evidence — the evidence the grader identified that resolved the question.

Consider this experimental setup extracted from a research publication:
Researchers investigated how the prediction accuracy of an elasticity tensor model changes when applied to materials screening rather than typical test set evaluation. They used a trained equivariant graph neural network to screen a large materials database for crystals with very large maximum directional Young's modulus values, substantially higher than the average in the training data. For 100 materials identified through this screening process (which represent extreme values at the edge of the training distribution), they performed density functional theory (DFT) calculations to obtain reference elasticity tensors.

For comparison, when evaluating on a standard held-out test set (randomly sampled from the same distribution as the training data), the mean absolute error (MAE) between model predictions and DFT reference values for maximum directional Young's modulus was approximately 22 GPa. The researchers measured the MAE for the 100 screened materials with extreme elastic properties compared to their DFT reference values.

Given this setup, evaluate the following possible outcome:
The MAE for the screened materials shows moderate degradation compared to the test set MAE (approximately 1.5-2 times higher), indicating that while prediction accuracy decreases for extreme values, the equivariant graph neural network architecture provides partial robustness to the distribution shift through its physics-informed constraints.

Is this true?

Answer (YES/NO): NO